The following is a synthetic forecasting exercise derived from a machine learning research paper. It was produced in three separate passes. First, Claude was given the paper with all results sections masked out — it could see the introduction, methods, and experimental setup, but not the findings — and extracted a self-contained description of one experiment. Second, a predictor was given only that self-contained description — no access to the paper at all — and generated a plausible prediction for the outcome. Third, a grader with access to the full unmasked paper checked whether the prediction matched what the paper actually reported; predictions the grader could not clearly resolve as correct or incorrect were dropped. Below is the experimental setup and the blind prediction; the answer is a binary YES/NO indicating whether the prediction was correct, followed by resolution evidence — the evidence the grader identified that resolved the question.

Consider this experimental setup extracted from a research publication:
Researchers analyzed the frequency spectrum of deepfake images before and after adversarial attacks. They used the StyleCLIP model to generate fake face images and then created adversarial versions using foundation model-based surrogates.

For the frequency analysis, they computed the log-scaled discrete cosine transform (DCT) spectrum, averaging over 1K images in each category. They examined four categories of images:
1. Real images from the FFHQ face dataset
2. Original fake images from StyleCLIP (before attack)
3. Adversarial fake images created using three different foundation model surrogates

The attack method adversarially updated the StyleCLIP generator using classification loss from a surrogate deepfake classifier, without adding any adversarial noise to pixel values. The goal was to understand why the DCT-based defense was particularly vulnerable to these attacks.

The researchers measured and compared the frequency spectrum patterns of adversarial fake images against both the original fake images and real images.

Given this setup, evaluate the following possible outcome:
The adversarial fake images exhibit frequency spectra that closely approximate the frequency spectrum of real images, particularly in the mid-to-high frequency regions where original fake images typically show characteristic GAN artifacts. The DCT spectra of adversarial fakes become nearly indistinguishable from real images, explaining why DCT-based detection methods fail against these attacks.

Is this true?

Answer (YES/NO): YES